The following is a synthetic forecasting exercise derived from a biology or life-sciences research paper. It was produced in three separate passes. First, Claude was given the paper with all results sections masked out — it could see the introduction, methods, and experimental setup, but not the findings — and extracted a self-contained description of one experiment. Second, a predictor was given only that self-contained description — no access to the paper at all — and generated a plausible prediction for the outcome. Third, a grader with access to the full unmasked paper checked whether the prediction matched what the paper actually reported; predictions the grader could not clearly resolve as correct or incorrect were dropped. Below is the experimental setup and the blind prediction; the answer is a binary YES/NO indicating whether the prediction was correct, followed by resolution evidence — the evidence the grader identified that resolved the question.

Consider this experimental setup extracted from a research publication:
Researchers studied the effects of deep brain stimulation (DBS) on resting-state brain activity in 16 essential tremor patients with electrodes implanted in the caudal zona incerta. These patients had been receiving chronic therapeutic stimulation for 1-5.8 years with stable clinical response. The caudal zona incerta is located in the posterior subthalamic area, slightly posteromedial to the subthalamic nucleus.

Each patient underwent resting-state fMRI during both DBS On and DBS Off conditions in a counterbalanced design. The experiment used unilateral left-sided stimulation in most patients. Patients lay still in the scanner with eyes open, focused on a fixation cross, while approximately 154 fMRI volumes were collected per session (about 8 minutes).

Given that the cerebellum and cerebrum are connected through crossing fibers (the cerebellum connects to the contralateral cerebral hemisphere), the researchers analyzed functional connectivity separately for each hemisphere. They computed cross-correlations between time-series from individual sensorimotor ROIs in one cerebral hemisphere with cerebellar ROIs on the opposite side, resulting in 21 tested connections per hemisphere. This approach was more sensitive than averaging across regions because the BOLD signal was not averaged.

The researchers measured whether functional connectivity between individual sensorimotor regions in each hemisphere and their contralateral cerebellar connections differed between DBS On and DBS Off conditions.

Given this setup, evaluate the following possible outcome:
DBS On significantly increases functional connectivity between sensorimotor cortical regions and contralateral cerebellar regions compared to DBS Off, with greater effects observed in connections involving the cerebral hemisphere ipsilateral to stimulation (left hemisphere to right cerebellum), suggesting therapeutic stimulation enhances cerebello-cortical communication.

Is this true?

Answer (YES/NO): NO